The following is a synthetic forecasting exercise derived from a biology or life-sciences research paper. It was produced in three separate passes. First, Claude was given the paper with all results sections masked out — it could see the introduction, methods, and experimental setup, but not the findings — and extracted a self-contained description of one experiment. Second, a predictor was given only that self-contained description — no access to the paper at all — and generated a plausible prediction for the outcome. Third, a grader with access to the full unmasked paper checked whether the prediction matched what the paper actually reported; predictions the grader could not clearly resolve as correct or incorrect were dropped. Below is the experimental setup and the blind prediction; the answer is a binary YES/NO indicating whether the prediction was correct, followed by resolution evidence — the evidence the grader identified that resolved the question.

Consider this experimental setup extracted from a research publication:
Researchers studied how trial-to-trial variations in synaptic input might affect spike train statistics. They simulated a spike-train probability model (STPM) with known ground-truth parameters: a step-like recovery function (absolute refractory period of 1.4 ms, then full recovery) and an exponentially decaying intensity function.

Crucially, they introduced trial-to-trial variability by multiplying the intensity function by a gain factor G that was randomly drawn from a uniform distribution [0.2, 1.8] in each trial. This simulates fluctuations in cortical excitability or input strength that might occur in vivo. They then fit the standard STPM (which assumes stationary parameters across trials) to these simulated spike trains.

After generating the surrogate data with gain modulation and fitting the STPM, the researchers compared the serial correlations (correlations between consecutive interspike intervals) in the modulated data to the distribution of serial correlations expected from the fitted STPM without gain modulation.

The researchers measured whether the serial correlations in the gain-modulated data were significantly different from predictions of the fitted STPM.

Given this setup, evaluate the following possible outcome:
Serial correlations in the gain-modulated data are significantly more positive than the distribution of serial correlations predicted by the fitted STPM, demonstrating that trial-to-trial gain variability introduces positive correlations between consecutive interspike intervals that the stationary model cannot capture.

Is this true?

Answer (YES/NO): YES